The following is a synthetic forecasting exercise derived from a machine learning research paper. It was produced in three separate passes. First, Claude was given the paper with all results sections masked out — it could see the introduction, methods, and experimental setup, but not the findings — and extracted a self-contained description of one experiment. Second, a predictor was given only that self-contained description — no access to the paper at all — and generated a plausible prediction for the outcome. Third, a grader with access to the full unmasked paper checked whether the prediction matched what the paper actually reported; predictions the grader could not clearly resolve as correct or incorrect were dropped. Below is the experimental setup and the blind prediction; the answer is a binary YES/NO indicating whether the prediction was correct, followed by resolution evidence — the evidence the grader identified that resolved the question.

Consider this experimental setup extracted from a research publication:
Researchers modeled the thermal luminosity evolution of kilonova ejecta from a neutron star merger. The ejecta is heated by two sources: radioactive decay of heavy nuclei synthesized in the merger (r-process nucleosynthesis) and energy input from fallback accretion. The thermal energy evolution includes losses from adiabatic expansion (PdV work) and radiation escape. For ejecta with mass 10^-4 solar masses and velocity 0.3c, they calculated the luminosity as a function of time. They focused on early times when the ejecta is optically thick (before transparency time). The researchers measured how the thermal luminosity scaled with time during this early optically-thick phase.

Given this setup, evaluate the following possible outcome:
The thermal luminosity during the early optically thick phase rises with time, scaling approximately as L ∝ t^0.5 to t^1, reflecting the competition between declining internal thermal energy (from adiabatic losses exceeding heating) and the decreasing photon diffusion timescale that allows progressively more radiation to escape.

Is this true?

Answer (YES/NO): NO